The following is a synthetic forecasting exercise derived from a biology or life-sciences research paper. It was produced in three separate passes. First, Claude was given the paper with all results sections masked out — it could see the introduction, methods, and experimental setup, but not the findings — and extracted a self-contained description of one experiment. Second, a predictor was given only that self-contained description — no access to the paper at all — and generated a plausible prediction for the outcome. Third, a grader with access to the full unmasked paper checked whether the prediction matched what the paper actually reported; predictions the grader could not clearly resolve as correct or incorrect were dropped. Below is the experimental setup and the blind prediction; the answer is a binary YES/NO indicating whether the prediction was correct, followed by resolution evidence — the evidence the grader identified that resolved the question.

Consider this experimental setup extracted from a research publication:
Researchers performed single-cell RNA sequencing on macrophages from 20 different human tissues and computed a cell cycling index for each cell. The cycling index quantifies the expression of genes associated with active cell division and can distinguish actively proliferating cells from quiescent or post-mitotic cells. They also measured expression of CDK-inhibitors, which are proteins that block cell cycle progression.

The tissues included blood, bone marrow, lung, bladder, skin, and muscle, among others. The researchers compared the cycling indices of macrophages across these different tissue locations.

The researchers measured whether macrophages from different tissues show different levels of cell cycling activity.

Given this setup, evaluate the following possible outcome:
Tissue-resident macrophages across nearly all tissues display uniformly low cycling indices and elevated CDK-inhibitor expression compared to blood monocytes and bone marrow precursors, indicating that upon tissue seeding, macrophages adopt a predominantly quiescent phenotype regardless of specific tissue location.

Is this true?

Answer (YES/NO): NO